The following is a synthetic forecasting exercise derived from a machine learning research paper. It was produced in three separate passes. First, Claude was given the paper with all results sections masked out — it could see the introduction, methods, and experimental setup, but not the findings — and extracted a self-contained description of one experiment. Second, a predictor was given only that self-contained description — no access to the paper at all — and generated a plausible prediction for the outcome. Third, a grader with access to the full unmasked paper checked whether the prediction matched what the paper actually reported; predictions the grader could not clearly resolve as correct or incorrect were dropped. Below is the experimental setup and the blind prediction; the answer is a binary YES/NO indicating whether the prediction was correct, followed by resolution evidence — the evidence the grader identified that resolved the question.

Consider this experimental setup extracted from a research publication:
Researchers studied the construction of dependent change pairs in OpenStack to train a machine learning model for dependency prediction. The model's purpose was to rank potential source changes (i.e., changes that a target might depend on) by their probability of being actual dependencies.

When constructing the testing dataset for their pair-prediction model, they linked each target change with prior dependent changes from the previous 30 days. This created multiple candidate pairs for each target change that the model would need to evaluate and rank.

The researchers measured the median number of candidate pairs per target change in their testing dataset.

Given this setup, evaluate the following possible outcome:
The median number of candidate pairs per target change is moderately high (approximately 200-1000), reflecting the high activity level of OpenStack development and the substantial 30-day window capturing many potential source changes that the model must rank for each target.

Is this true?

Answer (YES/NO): NO